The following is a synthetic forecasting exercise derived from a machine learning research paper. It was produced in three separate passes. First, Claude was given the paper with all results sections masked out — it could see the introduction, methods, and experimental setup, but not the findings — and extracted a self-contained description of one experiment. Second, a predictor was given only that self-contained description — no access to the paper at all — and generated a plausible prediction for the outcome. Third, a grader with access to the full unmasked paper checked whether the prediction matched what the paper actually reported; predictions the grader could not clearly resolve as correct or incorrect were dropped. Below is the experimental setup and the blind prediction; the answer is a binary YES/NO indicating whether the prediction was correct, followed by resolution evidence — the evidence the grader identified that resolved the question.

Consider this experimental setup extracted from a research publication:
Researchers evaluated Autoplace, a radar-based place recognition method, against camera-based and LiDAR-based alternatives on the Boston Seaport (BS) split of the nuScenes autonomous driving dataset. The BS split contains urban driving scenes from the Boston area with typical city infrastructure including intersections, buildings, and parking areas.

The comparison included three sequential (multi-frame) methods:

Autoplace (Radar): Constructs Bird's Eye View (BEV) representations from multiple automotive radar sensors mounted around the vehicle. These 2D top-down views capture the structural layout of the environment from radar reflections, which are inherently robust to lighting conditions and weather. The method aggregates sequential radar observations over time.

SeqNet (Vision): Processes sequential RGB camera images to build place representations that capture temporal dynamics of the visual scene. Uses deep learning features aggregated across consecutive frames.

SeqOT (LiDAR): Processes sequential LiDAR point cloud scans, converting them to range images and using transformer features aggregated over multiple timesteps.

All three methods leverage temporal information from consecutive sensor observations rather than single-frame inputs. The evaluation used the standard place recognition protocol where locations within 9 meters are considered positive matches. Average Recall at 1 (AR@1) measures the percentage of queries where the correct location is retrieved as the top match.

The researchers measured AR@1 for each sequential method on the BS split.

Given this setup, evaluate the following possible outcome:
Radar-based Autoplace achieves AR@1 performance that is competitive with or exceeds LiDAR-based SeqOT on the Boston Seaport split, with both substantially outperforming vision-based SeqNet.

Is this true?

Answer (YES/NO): NO